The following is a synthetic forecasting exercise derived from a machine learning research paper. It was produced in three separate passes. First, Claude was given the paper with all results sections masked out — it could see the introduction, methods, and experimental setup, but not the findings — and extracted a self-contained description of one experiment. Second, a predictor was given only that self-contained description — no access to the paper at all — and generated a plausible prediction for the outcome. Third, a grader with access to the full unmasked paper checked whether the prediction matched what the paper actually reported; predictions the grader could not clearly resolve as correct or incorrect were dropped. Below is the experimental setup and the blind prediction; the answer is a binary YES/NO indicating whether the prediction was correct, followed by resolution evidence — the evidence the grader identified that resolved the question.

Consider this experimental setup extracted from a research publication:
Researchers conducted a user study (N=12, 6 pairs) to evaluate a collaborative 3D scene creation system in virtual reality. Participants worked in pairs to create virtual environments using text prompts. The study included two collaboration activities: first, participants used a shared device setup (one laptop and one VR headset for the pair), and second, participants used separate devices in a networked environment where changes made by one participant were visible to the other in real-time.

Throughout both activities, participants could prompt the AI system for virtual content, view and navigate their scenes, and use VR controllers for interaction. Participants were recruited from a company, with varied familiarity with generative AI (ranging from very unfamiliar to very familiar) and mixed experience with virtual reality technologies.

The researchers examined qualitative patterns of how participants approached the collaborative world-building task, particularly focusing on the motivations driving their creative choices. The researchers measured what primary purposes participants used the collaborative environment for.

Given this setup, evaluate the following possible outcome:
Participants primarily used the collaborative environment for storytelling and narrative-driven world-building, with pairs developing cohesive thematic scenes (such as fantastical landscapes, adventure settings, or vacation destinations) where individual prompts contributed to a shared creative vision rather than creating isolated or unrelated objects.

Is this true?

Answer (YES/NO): NO